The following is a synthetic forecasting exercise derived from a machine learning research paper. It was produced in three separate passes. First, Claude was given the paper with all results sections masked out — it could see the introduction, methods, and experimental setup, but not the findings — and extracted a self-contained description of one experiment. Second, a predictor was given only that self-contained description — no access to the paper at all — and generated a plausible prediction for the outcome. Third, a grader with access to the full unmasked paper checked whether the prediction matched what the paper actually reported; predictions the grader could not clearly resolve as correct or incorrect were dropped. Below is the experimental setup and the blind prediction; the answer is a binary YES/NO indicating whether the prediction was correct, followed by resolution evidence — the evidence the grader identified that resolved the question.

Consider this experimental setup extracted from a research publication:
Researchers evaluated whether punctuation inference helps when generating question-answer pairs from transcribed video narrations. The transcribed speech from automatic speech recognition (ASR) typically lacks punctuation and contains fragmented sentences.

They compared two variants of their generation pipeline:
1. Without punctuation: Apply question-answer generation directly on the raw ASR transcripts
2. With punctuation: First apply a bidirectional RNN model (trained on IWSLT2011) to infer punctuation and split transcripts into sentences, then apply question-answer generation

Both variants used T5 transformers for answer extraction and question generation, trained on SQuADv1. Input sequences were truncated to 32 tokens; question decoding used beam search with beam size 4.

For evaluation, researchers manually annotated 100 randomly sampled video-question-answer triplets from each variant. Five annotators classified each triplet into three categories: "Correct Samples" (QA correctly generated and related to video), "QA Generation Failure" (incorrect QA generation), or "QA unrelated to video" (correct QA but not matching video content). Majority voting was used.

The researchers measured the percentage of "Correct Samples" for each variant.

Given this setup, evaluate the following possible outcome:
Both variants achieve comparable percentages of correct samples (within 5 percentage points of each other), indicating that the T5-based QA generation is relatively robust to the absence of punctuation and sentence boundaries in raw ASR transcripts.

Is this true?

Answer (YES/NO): NO